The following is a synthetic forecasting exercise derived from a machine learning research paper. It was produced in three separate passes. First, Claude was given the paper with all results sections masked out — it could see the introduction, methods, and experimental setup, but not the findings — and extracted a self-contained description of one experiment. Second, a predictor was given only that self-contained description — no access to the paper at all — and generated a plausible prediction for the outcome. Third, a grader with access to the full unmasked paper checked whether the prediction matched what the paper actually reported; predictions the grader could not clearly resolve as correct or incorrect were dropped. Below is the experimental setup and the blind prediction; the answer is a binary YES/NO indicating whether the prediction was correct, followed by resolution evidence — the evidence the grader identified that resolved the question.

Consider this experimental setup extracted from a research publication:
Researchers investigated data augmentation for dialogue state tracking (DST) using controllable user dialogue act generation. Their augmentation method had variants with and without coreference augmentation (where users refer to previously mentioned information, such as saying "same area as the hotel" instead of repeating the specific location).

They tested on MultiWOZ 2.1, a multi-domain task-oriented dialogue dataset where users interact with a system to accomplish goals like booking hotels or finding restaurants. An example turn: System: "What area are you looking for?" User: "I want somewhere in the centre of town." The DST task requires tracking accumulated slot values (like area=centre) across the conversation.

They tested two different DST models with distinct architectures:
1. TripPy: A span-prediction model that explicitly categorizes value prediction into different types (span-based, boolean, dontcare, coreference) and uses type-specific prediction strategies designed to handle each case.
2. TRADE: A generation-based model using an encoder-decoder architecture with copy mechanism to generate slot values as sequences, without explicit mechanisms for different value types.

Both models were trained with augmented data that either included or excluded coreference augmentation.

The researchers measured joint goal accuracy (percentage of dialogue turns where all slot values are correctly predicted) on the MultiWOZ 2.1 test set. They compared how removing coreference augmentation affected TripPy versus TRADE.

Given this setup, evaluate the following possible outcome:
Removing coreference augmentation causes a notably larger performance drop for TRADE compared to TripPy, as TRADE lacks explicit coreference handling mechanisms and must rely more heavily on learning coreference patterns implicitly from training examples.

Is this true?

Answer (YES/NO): YES